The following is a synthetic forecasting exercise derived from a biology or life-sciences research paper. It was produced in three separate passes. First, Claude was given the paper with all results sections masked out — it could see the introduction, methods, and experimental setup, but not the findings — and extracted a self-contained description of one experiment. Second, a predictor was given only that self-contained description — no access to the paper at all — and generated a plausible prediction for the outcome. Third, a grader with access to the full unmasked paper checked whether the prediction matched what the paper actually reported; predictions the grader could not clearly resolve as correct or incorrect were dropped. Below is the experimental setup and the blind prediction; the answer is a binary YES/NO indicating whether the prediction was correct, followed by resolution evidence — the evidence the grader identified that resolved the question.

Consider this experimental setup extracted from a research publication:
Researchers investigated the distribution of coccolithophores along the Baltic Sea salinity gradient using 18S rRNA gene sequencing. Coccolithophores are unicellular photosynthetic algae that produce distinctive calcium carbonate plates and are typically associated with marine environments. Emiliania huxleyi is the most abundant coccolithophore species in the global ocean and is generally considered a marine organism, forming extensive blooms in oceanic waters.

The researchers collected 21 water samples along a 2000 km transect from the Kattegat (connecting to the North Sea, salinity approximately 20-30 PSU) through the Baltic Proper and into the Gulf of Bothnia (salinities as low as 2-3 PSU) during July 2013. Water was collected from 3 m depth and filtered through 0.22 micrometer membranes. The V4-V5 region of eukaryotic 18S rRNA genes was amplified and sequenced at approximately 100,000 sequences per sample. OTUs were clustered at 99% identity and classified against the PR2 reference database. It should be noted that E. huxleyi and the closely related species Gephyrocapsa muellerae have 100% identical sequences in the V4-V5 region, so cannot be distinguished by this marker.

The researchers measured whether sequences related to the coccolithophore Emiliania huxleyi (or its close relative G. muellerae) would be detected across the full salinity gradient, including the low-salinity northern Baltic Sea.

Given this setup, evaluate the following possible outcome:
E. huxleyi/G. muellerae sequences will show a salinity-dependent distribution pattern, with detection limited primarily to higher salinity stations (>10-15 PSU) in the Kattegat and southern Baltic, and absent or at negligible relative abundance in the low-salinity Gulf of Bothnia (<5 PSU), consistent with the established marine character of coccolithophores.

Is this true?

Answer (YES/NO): NO